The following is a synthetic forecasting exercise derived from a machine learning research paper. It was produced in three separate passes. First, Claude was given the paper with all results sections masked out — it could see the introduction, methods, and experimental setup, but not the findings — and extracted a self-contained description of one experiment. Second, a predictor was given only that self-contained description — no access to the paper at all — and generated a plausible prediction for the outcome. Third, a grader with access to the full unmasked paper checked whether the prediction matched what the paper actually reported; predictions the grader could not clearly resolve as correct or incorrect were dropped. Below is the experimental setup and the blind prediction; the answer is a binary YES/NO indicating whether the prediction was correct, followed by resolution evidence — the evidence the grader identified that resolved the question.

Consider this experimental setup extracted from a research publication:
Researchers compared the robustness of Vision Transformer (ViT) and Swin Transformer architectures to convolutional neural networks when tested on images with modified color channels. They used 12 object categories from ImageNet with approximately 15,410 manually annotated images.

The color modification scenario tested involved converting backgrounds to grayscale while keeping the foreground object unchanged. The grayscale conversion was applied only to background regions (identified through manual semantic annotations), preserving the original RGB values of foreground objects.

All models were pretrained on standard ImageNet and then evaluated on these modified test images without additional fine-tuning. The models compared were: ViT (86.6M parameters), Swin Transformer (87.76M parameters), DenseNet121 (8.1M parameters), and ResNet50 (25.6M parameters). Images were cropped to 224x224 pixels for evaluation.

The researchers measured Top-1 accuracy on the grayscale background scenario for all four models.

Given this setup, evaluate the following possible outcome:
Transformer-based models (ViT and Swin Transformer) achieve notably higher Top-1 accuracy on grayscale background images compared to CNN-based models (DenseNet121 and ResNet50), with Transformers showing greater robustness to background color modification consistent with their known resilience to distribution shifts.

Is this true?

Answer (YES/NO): NO